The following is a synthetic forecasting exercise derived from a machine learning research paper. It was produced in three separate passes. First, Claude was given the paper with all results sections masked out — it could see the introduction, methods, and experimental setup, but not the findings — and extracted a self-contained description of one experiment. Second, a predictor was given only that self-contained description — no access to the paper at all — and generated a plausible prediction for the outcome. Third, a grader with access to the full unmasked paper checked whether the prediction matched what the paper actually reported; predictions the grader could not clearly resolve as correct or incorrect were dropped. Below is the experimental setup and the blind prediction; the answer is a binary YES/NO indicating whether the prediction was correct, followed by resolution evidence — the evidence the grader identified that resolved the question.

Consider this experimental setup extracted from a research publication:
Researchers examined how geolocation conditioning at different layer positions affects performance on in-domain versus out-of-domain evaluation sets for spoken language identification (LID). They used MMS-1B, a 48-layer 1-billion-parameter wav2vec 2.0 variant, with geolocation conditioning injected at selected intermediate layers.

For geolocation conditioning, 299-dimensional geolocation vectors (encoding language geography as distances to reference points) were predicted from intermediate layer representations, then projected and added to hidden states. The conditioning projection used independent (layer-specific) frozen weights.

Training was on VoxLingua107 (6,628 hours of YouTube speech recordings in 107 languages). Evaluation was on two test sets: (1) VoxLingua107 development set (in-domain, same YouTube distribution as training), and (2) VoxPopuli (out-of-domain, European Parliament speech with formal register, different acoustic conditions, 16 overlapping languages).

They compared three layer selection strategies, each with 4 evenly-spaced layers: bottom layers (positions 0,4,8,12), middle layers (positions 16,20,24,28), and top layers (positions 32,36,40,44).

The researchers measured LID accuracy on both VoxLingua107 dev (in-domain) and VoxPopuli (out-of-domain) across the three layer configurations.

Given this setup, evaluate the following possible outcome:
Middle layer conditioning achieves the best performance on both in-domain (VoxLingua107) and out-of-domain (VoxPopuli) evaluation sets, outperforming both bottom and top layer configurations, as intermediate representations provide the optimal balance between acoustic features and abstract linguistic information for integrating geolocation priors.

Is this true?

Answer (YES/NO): NO